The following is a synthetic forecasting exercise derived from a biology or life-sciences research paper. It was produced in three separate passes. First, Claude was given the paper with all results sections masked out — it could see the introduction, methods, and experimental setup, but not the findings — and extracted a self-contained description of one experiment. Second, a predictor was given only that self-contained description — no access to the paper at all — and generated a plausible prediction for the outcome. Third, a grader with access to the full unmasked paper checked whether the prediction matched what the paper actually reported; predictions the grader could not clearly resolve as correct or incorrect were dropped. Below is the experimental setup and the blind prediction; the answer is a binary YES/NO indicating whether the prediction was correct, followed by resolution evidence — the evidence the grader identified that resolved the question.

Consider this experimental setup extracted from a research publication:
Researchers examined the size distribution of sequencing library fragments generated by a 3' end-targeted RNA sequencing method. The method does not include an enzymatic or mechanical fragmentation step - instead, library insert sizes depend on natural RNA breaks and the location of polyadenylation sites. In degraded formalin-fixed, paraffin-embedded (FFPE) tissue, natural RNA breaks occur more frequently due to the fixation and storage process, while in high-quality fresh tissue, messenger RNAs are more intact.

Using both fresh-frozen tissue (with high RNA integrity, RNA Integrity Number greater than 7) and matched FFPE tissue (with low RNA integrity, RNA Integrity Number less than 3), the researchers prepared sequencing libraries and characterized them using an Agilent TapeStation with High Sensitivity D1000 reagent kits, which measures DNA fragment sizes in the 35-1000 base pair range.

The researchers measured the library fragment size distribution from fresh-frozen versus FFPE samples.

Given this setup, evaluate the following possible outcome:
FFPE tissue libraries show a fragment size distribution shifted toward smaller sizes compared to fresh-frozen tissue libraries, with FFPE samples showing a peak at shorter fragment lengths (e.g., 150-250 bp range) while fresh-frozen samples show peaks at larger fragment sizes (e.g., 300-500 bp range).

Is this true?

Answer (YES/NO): NO